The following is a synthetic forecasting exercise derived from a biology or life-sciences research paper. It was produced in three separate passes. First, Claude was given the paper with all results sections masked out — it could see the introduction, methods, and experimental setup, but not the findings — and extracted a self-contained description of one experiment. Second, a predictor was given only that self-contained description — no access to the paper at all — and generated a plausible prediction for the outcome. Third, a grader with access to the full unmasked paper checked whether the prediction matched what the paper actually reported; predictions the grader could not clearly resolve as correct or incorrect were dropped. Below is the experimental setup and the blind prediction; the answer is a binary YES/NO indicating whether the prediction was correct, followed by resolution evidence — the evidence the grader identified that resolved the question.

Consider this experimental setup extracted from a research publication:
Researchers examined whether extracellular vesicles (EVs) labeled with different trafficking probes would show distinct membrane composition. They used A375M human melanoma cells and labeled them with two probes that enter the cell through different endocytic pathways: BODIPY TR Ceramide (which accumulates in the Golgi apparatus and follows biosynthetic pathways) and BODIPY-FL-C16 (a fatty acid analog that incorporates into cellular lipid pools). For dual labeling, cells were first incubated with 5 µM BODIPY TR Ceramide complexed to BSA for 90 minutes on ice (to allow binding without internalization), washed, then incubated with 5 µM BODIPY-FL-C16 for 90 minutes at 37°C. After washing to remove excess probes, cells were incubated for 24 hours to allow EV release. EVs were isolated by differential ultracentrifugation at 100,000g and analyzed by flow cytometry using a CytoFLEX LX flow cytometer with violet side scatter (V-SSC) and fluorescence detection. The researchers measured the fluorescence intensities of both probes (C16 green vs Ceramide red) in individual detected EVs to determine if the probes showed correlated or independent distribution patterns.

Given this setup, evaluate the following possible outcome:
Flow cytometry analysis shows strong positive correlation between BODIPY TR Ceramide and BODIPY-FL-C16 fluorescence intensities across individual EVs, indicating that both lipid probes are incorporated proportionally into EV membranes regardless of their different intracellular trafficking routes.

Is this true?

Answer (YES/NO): NO